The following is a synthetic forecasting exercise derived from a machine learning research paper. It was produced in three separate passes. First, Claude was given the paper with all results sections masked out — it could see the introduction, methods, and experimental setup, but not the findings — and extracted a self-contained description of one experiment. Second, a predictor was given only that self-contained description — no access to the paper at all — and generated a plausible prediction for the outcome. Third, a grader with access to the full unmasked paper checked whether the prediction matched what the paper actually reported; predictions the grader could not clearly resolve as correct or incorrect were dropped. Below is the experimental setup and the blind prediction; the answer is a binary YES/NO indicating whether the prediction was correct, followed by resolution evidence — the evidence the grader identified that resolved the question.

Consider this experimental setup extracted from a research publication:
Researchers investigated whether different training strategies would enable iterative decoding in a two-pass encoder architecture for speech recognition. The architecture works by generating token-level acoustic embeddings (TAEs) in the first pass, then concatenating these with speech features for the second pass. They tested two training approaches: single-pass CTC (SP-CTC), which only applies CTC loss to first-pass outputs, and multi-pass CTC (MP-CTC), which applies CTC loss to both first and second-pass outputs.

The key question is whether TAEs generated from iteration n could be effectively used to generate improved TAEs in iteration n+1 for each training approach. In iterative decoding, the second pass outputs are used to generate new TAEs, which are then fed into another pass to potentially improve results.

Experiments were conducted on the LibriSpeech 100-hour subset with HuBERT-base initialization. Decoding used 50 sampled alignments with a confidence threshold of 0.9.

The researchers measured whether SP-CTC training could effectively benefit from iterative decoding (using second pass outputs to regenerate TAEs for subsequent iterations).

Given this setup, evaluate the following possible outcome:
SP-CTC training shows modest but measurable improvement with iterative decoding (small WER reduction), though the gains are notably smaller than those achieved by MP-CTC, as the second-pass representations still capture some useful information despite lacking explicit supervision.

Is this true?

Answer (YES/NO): NO